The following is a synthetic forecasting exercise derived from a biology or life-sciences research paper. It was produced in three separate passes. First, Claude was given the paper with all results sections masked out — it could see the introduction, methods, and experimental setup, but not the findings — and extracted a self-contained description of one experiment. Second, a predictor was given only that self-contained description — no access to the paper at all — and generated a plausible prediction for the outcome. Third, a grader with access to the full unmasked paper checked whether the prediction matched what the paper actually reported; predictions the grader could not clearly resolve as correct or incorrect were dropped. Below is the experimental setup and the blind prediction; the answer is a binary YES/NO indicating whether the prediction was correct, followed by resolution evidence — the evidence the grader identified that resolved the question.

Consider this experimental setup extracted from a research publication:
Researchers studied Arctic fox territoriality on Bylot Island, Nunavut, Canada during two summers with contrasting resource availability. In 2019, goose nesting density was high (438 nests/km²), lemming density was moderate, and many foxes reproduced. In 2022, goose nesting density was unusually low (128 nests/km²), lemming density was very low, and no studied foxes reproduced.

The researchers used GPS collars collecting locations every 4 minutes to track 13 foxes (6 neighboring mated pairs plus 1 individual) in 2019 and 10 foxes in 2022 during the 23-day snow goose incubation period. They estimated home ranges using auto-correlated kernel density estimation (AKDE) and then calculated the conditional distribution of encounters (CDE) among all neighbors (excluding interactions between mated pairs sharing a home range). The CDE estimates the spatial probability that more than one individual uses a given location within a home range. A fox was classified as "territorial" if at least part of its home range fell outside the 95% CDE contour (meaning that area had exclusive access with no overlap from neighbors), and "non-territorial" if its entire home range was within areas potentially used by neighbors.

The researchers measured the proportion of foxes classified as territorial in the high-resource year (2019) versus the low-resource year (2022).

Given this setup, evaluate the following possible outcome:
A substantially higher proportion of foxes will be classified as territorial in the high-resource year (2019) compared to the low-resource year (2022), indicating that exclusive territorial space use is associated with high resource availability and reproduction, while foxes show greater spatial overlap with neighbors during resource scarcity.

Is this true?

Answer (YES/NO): NO